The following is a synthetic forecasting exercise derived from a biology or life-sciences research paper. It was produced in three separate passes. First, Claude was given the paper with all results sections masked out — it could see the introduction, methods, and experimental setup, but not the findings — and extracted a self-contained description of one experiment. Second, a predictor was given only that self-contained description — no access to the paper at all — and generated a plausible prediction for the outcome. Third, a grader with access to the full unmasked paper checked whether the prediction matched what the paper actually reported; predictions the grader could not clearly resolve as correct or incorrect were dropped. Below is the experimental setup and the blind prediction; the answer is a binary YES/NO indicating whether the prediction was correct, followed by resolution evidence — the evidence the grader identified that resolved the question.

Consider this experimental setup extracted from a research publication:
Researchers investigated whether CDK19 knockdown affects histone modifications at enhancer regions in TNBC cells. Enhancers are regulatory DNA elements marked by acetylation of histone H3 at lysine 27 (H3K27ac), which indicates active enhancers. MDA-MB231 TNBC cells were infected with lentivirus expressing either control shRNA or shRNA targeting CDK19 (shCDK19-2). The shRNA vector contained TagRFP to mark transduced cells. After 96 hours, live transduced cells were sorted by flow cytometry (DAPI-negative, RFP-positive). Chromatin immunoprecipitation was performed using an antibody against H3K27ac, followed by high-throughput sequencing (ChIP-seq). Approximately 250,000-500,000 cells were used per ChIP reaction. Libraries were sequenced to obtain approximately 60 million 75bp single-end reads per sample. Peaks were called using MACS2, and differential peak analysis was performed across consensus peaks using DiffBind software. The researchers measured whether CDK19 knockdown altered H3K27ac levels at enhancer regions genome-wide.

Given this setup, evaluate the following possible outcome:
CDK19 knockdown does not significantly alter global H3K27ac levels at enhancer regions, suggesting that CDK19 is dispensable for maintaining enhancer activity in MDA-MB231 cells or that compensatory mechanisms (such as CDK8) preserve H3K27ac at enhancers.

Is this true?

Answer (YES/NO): NO